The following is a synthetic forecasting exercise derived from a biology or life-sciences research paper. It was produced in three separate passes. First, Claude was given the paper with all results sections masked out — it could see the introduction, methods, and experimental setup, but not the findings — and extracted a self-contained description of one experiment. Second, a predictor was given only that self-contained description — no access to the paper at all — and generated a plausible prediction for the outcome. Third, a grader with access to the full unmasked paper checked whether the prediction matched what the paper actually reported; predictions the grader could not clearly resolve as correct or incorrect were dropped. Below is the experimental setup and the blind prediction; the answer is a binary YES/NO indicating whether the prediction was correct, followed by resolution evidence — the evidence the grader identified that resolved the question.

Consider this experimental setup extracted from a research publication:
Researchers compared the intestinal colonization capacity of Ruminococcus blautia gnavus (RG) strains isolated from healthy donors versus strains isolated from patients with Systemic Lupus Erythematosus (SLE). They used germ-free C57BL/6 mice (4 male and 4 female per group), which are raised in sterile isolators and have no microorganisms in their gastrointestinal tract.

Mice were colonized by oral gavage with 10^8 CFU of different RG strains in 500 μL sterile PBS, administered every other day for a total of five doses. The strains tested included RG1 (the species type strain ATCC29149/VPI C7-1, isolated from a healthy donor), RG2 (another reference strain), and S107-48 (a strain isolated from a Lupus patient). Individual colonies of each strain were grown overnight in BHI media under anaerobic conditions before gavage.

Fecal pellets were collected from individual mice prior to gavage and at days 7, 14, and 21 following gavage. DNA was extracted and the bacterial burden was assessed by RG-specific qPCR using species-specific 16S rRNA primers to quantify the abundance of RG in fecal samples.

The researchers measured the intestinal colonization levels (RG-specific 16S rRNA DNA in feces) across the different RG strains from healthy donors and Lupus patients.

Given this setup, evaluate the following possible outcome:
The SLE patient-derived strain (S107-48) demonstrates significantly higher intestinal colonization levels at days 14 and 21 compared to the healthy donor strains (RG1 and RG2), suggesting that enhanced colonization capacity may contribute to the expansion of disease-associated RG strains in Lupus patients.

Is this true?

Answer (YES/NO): NO